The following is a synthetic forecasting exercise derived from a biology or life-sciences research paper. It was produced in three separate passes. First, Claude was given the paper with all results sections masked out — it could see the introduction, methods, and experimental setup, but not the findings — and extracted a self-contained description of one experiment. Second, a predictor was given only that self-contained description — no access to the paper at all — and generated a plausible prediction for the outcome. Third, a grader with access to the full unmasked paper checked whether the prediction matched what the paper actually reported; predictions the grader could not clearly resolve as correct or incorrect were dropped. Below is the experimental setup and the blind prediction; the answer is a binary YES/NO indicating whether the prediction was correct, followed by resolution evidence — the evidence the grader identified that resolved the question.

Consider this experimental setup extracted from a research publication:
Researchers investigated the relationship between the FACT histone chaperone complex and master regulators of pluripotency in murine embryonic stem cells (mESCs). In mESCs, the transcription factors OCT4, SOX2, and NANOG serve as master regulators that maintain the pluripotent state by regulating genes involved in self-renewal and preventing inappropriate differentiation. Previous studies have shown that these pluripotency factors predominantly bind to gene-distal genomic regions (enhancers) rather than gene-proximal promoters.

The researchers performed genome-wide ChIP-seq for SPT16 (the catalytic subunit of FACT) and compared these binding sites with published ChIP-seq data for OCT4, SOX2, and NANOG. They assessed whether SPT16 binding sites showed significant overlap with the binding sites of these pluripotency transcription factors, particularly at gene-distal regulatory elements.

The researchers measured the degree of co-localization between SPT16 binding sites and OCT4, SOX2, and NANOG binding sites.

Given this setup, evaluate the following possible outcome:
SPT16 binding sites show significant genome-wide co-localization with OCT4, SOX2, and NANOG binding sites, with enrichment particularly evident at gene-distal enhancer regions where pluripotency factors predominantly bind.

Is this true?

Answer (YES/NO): YES